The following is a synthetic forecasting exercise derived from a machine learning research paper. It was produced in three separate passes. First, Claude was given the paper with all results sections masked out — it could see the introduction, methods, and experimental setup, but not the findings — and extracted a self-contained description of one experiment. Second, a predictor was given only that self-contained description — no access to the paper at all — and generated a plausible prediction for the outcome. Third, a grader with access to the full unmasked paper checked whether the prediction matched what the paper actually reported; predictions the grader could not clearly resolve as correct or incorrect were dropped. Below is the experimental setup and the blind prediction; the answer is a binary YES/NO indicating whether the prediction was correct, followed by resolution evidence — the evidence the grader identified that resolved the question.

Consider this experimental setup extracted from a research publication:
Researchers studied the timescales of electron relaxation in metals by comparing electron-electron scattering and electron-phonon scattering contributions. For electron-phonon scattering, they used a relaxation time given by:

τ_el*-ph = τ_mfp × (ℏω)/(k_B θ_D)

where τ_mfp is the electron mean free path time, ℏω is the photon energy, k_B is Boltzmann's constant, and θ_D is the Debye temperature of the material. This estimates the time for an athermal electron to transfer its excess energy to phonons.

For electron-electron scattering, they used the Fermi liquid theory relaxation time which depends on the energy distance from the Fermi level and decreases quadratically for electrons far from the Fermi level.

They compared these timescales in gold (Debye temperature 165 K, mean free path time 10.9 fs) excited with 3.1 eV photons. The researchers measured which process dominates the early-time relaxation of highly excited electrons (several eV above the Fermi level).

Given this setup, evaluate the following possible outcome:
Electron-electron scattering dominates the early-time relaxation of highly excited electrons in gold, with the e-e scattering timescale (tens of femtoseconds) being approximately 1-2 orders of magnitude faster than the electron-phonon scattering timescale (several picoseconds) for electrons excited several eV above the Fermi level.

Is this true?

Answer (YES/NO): NO